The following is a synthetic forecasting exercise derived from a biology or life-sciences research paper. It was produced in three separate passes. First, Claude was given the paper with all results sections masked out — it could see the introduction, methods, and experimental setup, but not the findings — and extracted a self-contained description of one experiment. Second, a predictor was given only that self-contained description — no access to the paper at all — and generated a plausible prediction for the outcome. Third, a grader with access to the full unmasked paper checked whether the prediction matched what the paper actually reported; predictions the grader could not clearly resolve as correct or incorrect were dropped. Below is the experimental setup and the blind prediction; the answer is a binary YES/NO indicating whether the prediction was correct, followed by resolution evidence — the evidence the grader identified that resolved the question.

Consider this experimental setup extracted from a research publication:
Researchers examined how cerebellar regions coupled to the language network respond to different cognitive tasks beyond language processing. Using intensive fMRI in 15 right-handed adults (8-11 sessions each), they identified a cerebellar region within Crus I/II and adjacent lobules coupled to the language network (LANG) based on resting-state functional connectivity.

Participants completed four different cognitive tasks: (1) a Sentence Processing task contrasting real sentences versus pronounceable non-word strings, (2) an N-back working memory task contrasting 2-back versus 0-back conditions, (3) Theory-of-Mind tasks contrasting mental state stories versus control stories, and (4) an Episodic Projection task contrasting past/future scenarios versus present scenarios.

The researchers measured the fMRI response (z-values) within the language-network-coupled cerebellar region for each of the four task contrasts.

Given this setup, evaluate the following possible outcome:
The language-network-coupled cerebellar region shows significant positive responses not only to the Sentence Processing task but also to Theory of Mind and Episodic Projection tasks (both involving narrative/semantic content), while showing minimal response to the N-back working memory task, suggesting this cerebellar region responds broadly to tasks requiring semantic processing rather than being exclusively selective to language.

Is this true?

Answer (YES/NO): NO